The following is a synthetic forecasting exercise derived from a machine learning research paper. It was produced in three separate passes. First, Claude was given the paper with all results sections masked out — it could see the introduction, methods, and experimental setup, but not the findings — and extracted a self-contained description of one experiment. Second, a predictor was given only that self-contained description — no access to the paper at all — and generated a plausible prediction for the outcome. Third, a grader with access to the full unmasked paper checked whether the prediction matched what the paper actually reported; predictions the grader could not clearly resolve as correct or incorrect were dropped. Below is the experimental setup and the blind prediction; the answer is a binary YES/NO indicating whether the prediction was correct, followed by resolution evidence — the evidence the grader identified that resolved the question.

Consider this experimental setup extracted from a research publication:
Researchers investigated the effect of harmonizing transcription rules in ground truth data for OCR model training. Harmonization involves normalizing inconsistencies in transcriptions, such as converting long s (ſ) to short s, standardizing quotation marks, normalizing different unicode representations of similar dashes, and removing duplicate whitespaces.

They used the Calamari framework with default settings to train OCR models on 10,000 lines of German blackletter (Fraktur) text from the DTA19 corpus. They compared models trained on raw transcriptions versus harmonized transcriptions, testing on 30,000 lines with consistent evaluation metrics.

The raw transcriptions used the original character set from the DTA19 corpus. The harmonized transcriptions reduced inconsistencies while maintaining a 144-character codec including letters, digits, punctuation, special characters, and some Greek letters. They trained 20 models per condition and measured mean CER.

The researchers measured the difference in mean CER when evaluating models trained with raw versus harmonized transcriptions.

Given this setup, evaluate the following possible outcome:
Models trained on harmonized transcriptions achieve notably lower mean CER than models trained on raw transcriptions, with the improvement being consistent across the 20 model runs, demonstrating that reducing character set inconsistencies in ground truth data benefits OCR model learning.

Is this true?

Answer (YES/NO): YES